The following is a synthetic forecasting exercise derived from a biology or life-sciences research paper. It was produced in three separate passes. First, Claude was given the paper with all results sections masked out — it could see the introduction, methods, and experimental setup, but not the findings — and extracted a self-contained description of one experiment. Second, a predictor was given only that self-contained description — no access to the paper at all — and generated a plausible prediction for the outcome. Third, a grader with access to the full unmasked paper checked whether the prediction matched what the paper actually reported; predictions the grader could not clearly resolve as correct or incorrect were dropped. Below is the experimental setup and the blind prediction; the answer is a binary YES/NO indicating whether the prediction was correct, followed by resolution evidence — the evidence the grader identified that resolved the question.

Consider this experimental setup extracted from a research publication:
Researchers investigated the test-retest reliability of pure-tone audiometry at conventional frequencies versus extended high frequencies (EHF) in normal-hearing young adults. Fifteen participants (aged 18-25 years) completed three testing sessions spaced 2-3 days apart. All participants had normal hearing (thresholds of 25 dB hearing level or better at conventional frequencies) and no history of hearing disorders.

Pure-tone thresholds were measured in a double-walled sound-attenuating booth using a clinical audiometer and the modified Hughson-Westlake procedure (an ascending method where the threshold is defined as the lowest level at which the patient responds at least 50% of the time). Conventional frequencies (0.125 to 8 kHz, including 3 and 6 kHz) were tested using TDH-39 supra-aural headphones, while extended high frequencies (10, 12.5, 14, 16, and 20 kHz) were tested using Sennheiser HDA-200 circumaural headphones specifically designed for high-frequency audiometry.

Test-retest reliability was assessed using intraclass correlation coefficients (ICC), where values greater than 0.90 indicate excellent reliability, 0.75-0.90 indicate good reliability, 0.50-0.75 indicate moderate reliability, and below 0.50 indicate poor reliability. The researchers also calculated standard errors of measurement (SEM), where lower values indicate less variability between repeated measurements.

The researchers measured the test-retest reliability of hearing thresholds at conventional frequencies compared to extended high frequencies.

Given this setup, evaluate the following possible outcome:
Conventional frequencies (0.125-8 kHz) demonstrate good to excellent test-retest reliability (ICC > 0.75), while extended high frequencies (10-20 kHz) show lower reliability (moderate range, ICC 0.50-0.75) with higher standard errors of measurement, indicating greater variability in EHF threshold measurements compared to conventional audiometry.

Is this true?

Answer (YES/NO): NO